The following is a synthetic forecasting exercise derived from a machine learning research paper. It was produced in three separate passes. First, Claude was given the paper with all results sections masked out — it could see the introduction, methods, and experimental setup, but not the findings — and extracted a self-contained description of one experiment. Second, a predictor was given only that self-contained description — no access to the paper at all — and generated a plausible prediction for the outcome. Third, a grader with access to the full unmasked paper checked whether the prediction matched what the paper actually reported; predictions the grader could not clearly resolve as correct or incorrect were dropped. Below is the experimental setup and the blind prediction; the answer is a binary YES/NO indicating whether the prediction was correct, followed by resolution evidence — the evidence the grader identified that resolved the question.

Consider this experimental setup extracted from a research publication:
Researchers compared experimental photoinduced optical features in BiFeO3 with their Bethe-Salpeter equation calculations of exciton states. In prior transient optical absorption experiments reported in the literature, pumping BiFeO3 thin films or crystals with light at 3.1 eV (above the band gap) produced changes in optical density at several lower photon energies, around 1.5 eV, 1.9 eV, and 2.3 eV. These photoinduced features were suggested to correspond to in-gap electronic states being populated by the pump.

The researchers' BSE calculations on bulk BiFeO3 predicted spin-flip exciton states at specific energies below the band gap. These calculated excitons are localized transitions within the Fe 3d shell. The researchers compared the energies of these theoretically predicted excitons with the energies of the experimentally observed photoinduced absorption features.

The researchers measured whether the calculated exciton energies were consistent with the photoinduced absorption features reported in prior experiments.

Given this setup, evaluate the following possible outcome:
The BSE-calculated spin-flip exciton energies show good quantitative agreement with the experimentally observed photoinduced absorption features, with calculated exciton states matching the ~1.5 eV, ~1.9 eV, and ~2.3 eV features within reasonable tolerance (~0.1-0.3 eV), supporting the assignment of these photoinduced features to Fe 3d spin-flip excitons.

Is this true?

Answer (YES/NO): YES